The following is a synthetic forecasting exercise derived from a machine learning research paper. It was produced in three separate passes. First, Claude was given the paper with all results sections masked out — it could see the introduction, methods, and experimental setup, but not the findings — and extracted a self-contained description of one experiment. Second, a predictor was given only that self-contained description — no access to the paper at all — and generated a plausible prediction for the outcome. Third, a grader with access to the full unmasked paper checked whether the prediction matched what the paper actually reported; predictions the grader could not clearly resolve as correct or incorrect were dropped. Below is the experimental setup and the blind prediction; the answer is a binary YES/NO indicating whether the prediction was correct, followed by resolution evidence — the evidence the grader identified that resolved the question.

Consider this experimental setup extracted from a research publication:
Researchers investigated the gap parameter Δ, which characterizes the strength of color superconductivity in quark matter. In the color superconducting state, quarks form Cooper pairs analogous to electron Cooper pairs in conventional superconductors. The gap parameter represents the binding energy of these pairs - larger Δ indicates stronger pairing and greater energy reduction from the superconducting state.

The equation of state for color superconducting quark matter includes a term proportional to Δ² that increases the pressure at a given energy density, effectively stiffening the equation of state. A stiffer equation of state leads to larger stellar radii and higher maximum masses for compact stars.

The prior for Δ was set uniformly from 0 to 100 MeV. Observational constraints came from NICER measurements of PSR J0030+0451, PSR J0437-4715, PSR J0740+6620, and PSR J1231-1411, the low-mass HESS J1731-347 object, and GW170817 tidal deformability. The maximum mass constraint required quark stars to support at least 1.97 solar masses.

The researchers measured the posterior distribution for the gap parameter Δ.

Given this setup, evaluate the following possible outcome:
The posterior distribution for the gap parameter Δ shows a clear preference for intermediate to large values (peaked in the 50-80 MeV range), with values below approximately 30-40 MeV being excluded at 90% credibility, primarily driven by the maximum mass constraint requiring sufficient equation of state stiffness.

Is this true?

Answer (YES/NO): NO